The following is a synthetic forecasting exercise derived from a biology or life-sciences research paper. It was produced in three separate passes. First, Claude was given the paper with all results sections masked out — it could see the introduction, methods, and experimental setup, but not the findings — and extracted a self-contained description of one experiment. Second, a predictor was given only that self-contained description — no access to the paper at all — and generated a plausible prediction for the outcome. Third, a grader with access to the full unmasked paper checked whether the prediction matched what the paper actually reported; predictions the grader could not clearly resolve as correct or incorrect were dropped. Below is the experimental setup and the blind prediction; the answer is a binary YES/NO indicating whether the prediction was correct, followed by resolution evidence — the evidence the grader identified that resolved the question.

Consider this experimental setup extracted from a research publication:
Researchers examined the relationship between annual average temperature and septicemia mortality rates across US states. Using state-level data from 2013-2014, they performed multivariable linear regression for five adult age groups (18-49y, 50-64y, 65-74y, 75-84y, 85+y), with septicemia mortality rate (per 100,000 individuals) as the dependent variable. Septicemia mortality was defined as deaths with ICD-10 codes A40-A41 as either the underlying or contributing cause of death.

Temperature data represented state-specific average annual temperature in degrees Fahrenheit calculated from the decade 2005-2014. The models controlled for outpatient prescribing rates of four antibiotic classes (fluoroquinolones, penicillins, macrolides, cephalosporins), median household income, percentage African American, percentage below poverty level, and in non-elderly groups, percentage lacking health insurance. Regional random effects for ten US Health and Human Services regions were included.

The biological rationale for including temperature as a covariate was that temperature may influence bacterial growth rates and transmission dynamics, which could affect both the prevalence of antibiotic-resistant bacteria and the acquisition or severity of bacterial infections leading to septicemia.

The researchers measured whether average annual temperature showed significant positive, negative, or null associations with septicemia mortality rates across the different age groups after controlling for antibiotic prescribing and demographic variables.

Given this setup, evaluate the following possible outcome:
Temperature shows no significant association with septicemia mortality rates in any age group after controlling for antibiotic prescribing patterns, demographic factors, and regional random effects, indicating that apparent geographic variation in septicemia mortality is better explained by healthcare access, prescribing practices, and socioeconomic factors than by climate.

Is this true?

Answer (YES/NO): YES